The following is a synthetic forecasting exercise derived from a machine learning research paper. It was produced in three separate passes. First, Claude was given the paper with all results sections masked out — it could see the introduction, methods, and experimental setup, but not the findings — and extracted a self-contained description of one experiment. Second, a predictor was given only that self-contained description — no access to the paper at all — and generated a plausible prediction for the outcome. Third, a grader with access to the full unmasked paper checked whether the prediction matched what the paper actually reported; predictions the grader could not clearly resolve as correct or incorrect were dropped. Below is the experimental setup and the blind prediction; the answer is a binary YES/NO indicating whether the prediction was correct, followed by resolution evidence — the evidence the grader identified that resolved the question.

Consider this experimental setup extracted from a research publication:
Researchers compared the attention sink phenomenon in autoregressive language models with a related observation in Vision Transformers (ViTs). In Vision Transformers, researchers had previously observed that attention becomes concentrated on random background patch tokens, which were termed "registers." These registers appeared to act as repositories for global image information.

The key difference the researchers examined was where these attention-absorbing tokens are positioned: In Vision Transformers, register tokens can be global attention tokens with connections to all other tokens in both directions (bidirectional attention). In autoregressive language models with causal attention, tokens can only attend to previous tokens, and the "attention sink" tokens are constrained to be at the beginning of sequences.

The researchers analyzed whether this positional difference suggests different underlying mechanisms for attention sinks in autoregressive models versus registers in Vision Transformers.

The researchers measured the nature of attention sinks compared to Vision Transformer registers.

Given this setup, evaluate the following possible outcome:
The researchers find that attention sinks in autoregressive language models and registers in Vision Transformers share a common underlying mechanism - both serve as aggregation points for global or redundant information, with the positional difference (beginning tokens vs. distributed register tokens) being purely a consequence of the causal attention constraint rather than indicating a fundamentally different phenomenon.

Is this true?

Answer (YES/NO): NO